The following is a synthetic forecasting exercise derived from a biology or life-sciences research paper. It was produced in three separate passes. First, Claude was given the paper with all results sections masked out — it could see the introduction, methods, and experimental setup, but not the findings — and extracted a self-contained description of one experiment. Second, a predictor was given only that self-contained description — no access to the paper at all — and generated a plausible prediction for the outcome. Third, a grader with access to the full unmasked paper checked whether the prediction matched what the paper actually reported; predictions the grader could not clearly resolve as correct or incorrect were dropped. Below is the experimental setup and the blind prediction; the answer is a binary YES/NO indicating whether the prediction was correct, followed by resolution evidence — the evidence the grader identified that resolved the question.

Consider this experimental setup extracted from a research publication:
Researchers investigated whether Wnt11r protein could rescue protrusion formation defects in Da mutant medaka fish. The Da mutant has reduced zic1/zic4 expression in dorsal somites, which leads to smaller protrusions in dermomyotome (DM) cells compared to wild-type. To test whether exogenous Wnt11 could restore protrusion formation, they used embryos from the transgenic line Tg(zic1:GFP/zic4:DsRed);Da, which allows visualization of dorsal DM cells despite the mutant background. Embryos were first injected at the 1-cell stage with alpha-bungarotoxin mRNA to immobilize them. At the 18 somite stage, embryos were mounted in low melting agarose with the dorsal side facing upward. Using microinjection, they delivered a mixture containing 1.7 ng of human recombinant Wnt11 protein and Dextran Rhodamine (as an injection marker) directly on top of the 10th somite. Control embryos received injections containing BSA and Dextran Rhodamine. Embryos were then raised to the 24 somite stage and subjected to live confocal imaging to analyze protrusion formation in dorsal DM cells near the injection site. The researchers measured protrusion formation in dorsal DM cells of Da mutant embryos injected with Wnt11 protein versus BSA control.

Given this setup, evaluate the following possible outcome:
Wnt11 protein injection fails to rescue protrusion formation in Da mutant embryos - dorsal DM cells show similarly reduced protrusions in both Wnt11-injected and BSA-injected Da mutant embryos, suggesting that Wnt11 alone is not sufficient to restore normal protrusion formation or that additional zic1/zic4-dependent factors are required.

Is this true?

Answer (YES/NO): NO